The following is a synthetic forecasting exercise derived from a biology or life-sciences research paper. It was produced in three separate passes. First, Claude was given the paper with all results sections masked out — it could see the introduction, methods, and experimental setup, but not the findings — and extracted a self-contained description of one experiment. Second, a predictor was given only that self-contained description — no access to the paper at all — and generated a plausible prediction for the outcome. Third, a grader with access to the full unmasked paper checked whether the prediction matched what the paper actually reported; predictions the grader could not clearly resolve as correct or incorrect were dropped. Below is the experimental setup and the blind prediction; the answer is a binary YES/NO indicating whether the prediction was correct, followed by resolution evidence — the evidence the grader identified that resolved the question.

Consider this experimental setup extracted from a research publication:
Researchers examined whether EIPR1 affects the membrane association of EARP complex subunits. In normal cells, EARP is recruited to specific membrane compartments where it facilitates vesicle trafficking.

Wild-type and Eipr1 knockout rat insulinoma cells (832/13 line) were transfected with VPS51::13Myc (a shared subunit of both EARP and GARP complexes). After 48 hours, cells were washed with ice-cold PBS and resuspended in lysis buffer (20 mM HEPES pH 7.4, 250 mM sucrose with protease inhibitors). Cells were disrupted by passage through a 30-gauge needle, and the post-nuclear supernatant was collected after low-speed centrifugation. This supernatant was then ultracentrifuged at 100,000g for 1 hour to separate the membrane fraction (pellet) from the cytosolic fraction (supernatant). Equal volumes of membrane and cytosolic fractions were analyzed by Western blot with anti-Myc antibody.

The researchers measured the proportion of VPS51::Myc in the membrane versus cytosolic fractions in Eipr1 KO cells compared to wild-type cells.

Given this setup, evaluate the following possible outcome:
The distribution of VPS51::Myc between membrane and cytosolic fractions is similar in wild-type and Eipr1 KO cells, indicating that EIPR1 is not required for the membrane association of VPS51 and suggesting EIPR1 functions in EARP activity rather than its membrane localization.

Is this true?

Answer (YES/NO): NO